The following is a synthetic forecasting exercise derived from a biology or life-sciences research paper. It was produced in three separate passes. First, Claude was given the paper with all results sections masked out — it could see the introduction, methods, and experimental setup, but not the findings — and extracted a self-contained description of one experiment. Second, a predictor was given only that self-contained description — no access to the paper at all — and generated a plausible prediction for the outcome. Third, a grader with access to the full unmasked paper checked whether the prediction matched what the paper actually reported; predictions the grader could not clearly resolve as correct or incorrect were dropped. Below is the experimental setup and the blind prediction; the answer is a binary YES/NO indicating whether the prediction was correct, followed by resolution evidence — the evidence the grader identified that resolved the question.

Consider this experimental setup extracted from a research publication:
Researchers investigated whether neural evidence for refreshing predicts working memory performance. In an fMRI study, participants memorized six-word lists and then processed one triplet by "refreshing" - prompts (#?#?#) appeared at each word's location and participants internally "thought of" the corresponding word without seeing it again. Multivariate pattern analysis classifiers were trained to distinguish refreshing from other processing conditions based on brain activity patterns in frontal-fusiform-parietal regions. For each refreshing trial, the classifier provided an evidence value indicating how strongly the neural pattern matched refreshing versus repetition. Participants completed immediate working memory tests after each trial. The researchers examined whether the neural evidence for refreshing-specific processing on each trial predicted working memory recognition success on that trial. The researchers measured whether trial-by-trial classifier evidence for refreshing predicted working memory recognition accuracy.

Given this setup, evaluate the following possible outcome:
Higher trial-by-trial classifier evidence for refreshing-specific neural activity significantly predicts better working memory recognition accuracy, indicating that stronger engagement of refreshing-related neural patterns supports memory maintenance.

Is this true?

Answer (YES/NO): NO